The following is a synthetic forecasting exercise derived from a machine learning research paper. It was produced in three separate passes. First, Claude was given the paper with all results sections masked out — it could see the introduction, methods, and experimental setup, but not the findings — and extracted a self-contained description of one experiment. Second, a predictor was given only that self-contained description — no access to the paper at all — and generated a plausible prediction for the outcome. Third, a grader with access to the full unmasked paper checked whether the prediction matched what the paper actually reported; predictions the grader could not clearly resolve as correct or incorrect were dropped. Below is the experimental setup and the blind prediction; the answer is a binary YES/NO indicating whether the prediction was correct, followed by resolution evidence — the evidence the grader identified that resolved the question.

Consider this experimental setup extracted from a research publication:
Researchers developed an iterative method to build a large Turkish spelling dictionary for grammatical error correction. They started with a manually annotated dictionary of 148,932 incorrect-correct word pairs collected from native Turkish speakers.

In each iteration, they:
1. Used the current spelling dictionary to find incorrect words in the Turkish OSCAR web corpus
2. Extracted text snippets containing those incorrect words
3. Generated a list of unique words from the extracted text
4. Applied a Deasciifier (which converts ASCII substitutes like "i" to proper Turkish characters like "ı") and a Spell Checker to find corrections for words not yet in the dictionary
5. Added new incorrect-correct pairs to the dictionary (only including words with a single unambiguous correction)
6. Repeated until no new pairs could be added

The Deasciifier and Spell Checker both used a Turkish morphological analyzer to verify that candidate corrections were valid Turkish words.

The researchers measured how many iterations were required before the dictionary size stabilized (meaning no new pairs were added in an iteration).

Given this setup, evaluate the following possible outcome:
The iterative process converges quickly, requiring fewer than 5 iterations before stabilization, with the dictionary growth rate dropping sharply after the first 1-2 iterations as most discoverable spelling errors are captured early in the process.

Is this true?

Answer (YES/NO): NO